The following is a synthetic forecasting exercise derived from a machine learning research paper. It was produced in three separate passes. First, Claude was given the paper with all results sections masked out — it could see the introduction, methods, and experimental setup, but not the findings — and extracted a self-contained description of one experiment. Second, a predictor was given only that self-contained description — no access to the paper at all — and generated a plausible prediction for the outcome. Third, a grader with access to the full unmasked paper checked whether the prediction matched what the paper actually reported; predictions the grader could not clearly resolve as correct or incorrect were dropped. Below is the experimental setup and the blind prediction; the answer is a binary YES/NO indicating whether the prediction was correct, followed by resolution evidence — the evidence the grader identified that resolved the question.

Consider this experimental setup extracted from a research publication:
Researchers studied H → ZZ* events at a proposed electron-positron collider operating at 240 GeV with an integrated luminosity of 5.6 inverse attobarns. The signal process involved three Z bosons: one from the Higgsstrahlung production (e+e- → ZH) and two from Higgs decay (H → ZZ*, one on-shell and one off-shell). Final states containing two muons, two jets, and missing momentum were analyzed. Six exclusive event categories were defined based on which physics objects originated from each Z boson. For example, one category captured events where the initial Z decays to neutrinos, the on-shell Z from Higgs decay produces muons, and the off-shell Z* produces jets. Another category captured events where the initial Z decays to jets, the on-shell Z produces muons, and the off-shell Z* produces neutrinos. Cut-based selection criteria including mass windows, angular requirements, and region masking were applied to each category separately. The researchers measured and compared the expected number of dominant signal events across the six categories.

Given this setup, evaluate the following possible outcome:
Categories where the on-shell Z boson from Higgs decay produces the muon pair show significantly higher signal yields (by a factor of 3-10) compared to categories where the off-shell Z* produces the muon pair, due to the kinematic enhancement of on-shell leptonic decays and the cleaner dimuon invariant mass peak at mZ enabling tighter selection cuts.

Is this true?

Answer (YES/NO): NO